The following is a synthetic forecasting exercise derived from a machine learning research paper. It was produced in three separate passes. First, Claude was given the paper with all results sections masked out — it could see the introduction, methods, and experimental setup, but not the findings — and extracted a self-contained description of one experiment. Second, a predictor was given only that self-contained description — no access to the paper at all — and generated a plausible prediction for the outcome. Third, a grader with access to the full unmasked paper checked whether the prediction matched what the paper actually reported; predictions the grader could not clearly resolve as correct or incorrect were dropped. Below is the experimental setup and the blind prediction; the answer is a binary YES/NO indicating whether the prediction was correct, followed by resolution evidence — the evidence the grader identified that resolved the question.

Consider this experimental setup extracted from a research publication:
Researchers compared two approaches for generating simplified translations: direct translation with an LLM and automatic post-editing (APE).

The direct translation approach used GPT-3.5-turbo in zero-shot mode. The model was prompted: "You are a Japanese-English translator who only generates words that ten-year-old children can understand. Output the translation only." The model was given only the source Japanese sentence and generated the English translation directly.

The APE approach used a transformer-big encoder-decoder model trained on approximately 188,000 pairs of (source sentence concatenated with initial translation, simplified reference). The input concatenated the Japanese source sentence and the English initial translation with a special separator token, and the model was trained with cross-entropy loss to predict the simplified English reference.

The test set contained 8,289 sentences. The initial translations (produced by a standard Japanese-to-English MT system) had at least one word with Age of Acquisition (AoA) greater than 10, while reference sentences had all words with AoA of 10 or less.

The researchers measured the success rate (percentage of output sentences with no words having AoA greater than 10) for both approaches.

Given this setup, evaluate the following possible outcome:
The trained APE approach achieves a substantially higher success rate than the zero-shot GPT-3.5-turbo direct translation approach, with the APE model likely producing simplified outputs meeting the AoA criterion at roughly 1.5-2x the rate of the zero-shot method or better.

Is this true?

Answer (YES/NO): NO